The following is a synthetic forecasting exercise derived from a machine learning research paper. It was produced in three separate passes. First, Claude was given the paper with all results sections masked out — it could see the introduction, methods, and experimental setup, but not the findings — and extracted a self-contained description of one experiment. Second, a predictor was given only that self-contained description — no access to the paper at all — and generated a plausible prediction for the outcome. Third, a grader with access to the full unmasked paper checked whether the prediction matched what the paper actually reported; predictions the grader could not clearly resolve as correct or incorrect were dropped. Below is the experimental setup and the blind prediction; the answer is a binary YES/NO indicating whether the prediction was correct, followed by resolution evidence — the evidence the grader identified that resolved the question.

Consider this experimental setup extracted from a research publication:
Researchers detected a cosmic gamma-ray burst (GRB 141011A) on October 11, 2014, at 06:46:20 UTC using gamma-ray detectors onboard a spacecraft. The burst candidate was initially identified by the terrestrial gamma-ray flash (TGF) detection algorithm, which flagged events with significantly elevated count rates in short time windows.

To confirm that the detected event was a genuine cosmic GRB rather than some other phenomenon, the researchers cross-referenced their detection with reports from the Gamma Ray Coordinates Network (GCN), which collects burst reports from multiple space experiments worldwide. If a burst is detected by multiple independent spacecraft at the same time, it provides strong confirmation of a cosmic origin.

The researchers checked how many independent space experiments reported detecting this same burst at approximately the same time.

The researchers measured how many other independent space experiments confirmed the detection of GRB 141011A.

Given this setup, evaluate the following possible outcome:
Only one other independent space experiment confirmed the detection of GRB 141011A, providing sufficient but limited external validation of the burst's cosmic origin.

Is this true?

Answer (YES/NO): NO